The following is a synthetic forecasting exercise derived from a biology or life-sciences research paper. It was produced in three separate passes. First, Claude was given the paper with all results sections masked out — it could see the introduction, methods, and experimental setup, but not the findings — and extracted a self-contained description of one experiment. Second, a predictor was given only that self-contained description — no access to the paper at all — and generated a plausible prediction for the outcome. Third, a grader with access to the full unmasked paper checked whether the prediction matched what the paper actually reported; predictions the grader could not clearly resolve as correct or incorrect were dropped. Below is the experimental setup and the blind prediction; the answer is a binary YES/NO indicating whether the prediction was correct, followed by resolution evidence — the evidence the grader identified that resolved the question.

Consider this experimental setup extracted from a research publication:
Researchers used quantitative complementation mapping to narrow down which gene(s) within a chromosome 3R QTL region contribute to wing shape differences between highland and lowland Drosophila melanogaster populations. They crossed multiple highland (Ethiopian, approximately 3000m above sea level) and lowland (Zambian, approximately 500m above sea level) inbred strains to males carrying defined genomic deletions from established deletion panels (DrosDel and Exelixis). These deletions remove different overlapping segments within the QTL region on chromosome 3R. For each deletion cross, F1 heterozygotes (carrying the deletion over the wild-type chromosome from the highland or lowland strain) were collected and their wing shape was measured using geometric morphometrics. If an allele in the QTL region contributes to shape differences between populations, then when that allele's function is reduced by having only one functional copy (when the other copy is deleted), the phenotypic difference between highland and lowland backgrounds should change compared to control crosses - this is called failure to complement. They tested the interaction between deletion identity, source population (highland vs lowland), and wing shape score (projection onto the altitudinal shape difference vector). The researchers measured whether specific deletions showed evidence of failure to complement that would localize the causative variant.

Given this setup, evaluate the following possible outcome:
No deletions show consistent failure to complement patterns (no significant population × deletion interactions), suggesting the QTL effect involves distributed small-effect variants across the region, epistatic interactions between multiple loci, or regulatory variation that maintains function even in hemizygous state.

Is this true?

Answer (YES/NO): YES